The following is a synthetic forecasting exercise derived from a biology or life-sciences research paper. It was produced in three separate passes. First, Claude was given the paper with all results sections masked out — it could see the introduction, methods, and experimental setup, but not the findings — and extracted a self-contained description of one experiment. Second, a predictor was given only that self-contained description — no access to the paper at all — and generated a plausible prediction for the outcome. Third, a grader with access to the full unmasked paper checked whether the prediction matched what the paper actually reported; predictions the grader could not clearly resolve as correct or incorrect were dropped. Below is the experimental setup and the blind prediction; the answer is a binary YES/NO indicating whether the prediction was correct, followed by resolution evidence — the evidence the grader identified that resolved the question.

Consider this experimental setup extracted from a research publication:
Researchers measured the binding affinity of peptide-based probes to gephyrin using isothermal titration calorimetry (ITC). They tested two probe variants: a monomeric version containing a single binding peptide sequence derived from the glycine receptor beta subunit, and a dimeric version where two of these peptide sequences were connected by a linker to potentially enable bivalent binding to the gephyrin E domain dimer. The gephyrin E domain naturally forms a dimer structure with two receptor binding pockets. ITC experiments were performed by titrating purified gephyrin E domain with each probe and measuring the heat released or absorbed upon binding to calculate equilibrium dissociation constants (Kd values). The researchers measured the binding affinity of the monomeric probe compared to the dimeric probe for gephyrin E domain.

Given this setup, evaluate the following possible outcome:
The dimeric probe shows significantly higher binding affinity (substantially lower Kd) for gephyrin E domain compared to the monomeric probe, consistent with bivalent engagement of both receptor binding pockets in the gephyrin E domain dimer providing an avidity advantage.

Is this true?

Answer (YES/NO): YES